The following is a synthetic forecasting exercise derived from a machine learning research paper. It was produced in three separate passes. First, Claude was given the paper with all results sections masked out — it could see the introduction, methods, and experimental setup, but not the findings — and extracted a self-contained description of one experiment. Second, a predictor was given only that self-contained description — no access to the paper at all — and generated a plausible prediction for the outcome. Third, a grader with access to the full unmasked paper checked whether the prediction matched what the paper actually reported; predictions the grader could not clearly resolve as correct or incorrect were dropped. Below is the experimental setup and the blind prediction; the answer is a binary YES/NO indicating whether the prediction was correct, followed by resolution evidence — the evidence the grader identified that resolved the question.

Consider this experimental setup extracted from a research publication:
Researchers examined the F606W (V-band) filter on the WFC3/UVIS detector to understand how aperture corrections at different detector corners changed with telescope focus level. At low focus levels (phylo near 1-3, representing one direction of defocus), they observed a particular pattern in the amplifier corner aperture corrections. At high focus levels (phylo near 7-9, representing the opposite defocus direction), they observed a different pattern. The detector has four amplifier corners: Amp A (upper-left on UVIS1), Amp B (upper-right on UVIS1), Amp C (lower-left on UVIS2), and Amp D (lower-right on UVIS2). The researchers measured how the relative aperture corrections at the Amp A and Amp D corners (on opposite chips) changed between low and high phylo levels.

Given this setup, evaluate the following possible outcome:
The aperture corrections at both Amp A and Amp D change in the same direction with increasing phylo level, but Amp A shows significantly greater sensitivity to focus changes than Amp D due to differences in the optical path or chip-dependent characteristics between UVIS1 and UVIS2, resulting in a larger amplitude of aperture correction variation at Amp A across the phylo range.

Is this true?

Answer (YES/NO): NO